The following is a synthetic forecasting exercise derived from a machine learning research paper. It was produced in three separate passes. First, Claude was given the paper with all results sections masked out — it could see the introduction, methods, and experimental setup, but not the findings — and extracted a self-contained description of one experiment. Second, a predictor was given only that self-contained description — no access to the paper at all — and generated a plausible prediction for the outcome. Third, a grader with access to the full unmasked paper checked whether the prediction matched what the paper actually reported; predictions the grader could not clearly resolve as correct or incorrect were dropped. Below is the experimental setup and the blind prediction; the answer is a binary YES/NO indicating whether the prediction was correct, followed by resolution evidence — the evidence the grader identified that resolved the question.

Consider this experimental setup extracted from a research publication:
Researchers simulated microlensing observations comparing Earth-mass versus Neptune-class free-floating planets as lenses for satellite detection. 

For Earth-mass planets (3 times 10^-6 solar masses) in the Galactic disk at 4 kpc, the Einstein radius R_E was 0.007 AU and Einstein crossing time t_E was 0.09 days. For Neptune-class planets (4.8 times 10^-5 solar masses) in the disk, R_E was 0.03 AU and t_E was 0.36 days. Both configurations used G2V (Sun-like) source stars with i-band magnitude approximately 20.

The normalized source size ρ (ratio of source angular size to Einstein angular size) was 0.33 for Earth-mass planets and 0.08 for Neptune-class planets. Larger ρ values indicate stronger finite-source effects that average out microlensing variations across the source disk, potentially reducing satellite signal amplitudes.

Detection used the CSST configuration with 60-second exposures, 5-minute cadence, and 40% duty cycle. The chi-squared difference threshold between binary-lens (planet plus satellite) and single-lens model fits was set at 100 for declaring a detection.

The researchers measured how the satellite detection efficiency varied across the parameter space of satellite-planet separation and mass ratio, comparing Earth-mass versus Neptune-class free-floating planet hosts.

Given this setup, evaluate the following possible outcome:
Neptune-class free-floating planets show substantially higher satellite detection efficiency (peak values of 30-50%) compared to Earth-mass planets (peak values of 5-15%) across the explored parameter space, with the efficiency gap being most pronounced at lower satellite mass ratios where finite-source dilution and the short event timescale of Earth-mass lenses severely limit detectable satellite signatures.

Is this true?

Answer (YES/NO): NO